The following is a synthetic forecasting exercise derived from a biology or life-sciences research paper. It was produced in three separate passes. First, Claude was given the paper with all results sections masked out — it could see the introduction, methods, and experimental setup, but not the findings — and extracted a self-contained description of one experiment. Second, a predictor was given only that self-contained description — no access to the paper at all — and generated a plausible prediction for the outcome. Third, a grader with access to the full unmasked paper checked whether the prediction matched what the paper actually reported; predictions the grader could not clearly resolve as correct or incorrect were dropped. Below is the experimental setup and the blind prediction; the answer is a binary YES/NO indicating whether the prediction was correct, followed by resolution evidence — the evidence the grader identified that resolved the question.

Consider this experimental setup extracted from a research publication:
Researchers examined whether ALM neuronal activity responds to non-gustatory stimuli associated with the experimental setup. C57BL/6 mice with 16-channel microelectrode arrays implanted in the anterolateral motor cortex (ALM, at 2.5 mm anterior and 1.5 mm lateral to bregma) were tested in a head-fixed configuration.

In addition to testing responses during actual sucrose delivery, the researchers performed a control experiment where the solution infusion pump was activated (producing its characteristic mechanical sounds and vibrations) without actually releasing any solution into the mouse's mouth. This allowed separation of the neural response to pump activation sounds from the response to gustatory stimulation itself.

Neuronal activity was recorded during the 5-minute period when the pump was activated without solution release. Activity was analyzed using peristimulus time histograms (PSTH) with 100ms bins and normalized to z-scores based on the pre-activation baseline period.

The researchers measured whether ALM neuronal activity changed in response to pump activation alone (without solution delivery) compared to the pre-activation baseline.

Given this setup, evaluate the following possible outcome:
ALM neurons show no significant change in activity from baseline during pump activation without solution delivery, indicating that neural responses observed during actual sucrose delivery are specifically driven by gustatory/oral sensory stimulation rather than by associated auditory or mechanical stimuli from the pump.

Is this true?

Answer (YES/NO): YES